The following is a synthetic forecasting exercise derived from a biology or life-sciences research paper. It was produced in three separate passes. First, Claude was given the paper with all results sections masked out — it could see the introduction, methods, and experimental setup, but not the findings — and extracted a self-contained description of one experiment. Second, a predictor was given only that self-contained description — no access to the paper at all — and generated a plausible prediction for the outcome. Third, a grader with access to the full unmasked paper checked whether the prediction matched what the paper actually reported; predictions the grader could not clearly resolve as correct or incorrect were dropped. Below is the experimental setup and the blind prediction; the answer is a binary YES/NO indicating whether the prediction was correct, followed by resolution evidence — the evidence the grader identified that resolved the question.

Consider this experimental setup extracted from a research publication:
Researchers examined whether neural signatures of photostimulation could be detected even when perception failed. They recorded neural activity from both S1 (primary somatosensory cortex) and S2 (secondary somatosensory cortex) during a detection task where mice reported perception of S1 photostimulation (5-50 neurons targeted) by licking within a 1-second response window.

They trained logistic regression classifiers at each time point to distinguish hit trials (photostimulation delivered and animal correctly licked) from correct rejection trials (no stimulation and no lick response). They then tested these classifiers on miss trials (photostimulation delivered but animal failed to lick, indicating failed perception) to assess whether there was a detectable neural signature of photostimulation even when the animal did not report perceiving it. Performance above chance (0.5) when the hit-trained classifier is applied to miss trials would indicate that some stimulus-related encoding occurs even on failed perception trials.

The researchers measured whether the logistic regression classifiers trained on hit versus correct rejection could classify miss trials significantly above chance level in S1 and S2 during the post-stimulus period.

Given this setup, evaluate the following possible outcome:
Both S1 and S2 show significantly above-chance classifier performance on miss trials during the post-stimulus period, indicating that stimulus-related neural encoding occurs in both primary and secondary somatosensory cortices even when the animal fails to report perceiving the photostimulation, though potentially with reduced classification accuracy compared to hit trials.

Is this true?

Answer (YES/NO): NO